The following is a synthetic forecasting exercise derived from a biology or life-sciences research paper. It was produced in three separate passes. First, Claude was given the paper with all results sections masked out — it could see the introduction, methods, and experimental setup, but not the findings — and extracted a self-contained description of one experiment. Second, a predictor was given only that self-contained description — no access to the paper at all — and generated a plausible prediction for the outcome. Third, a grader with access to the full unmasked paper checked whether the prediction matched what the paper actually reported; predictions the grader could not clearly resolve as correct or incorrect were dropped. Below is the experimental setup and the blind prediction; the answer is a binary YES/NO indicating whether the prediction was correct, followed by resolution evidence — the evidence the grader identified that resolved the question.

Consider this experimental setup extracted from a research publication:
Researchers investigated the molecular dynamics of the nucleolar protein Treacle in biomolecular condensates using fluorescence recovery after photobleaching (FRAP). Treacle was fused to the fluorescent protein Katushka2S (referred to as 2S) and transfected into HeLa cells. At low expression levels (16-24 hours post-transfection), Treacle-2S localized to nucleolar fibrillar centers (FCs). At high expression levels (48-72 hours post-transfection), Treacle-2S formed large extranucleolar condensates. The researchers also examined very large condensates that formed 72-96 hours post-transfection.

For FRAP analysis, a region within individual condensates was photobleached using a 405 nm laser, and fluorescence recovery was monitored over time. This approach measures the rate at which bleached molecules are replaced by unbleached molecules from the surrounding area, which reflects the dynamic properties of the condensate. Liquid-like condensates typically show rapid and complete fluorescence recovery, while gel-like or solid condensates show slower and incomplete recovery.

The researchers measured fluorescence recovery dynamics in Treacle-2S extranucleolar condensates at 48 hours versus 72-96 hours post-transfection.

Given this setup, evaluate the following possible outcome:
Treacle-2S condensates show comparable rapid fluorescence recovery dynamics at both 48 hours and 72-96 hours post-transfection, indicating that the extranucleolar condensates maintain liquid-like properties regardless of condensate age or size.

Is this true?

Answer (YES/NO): NO